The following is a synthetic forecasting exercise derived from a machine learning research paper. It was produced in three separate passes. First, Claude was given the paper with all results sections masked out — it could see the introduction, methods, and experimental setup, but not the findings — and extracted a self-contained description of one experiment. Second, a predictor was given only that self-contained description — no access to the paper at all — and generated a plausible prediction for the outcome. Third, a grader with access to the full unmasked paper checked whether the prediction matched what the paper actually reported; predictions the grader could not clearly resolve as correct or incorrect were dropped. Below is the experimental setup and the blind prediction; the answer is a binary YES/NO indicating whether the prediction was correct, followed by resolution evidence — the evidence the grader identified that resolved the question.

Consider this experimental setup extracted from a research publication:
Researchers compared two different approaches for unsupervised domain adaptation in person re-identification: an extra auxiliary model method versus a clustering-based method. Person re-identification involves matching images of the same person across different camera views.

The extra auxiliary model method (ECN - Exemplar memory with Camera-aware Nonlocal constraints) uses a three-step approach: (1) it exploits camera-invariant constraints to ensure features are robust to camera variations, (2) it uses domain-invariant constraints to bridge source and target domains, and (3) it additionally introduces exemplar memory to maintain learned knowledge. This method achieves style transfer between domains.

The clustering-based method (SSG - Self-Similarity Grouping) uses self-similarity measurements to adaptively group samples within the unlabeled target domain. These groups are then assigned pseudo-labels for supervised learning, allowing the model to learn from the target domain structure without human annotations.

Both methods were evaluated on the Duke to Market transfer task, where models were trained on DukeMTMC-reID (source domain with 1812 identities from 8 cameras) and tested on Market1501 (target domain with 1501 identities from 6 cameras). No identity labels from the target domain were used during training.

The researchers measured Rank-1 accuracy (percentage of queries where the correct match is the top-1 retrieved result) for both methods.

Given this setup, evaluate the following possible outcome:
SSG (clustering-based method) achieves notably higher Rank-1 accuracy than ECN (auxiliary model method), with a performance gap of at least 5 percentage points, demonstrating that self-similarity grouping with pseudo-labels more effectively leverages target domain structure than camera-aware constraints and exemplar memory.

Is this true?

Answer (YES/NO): NO